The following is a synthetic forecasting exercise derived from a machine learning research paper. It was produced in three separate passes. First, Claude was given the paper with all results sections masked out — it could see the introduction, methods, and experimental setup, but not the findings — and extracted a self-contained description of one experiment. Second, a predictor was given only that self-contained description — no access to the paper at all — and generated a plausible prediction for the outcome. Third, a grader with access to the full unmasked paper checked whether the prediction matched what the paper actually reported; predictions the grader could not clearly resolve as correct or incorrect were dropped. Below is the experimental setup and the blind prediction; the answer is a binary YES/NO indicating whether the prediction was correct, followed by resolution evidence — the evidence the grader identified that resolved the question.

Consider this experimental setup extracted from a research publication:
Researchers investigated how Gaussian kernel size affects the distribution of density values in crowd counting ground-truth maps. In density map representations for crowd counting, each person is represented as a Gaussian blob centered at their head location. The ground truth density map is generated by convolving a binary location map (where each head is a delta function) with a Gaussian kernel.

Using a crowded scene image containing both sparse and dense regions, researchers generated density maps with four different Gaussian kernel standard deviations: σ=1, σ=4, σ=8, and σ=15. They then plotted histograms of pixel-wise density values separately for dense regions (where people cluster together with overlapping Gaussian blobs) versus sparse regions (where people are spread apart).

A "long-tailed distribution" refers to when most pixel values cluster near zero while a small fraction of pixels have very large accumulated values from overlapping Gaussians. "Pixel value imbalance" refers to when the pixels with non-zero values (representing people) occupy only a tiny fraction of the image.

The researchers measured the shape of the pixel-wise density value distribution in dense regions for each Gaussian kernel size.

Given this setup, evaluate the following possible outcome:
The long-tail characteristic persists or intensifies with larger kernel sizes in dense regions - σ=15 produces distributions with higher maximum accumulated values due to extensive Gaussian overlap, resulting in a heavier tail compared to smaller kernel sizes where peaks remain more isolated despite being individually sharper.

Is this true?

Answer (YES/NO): YES